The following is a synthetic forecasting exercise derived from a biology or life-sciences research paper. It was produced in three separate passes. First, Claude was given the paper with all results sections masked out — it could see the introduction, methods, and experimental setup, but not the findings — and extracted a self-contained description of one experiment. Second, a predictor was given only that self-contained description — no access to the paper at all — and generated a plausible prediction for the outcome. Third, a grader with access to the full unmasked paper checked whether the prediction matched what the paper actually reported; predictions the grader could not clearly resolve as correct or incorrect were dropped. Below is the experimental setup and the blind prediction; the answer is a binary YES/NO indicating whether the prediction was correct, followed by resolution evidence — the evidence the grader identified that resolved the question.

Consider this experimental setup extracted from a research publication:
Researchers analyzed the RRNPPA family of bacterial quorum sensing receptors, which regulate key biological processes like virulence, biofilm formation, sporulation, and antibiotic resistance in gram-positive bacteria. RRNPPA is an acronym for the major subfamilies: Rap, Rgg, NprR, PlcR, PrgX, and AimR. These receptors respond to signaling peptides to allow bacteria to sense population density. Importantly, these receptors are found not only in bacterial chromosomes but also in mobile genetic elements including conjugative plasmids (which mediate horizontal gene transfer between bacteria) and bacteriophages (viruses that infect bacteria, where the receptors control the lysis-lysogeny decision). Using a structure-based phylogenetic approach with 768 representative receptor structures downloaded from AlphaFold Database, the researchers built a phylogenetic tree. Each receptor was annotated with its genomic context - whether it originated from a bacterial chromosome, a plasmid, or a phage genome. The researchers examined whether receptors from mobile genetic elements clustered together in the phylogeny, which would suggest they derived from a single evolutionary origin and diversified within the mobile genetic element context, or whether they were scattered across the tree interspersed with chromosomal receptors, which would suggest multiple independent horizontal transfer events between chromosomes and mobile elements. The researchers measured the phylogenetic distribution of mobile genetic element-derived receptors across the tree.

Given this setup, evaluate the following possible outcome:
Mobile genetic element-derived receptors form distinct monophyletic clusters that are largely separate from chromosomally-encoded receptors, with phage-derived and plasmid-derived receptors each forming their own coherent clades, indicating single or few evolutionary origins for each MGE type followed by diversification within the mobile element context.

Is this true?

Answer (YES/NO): NO